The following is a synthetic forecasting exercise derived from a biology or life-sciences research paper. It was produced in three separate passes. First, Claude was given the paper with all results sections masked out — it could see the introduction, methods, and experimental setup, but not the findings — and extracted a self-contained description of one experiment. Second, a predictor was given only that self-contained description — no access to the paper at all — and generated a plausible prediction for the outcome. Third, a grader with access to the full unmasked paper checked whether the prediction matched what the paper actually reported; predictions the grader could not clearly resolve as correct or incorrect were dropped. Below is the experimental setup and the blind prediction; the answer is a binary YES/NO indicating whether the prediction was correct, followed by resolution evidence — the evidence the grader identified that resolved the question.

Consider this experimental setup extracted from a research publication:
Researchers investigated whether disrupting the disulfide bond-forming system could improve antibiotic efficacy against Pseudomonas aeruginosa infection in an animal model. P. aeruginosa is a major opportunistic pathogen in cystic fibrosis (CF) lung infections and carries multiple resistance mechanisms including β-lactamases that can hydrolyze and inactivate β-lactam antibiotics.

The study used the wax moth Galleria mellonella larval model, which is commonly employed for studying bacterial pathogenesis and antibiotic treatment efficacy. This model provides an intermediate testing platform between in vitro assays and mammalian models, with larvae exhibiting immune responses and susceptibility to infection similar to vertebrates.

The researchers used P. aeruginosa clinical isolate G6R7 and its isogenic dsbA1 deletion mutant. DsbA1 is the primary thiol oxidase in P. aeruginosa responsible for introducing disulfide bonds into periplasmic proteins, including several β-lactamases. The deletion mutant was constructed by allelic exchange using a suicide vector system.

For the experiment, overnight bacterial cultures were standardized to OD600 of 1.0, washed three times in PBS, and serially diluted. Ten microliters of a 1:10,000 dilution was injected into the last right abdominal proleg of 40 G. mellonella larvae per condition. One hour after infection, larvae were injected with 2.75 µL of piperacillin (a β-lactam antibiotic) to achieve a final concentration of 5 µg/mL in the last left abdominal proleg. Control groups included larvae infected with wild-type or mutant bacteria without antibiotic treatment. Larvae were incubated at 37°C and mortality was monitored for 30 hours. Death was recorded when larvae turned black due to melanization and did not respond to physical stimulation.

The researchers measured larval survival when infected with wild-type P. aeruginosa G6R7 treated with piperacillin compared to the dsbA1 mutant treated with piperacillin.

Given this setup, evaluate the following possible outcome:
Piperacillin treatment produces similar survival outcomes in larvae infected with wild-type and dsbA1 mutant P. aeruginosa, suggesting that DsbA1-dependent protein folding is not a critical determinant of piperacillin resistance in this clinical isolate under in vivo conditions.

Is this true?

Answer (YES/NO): NO